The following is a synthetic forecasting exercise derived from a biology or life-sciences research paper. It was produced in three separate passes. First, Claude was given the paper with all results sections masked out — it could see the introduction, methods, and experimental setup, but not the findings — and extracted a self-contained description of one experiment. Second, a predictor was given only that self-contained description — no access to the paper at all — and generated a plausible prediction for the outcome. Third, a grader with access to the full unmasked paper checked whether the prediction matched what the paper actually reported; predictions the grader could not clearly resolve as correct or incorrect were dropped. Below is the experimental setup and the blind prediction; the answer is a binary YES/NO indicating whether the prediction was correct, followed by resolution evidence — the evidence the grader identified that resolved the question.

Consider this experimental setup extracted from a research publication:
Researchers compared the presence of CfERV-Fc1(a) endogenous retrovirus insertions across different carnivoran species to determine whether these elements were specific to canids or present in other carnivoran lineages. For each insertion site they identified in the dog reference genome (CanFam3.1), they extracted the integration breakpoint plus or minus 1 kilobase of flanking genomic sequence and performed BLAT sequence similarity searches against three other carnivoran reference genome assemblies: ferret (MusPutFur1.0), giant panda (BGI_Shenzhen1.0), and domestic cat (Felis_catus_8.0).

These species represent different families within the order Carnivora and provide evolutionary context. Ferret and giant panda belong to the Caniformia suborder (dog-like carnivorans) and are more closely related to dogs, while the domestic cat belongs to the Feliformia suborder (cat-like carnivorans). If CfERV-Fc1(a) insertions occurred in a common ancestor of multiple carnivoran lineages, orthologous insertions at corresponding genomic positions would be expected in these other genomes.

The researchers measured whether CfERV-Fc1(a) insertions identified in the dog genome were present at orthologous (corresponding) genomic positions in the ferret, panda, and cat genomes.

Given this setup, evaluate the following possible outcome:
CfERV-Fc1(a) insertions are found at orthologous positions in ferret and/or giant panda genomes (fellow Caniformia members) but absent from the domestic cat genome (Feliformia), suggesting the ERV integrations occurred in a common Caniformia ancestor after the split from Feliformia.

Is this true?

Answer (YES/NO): NO